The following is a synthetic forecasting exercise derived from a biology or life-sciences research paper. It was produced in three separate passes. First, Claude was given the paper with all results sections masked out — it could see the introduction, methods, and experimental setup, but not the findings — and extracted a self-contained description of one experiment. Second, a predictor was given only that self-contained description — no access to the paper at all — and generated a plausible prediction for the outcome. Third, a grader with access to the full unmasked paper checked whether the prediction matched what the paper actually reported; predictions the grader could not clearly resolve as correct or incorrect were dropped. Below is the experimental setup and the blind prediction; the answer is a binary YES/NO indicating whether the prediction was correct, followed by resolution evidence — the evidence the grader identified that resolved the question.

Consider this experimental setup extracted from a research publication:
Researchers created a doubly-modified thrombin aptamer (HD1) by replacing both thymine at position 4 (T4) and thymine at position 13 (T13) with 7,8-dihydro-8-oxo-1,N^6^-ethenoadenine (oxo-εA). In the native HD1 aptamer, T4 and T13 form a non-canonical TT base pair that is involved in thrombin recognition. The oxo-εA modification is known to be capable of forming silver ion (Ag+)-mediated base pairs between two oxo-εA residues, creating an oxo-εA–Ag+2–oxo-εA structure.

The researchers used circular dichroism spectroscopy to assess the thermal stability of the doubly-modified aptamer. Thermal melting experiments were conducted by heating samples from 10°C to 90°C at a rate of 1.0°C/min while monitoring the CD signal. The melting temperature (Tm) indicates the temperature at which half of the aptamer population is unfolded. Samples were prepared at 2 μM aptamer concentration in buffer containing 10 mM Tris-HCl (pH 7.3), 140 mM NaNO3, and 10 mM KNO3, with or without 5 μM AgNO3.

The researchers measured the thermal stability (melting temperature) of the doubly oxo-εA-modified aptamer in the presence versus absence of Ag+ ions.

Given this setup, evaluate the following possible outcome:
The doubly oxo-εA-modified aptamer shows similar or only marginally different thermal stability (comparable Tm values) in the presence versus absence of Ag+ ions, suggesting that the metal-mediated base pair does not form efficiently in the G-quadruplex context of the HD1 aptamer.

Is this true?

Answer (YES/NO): NO